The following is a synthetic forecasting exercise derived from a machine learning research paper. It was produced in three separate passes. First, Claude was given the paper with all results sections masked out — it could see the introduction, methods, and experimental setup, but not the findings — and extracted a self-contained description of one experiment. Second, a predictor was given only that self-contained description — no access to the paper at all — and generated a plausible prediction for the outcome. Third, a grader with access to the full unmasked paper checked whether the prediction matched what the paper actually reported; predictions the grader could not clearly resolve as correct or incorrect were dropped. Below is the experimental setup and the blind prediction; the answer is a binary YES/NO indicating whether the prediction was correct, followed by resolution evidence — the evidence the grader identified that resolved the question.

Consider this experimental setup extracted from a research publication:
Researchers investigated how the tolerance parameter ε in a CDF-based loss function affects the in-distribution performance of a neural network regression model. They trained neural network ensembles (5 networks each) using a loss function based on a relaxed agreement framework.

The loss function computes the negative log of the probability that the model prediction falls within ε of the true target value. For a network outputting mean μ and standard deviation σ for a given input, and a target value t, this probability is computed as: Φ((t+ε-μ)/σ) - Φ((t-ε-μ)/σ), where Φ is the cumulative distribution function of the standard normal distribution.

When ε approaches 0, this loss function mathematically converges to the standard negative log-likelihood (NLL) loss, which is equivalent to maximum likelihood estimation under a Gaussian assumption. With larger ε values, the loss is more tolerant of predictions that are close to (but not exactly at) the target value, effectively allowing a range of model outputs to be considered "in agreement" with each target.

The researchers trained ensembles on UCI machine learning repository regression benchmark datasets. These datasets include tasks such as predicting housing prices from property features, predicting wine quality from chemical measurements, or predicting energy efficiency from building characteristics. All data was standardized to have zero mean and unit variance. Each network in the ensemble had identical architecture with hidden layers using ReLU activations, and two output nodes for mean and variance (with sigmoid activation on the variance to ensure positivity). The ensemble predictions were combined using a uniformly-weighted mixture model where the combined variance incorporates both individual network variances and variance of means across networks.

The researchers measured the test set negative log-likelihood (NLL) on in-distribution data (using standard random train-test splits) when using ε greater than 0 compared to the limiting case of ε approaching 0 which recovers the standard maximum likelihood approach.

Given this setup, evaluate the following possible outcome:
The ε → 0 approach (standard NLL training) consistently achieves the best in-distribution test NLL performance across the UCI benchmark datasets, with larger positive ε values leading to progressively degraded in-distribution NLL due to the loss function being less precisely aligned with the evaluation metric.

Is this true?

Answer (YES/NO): YES